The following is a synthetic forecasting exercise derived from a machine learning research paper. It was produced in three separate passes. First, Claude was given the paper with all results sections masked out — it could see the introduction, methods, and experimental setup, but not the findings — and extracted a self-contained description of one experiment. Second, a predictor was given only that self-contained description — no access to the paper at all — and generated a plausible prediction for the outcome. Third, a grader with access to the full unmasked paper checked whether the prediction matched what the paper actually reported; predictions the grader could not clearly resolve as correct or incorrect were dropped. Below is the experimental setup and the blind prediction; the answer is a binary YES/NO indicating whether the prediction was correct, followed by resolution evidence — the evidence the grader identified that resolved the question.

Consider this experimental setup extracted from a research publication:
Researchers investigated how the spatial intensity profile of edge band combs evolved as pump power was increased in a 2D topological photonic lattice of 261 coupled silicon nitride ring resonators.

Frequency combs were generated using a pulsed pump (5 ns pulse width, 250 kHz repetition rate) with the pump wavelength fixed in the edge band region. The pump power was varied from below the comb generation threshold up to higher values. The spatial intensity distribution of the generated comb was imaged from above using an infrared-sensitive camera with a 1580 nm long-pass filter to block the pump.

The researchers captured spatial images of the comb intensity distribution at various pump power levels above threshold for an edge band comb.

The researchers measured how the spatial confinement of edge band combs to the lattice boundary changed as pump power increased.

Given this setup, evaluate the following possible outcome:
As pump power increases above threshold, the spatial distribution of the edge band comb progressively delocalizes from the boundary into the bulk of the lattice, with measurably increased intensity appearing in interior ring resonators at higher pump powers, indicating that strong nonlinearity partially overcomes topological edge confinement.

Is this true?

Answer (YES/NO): NO